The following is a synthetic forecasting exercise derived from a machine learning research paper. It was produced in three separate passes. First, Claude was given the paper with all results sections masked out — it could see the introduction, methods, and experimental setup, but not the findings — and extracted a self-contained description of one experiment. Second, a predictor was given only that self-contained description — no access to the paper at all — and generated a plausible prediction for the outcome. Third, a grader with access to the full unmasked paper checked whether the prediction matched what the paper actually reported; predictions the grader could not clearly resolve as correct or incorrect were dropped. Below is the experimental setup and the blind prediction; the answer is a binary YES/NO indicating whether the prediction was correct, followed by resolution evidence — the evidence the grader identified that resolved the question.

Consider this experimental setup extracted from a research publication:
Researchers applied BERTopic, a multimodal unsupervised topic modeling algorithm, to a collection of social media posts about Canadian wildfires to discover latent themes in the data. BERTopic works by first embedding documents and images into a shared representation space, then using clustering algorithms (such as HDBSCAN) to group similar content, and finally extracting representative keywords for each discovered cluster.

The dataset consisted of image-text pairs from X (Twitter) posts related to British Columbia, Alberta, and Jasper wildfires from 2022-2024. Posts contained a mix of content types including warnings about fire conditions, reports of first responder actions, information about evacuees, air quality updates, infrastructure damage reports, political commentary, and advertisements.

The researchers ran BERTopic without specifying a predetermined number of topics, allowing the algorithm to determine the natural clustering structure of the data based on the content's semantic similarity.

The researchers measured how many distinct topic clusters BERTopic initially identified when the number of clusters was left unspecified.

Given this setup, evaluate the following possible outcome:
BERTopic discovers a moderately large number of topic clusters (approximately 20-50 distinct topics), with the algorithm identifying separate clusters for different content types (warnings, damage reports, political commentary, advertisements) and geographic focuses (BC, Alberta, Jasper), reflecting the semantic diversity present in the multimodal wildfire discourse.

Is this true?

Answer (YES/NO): NO